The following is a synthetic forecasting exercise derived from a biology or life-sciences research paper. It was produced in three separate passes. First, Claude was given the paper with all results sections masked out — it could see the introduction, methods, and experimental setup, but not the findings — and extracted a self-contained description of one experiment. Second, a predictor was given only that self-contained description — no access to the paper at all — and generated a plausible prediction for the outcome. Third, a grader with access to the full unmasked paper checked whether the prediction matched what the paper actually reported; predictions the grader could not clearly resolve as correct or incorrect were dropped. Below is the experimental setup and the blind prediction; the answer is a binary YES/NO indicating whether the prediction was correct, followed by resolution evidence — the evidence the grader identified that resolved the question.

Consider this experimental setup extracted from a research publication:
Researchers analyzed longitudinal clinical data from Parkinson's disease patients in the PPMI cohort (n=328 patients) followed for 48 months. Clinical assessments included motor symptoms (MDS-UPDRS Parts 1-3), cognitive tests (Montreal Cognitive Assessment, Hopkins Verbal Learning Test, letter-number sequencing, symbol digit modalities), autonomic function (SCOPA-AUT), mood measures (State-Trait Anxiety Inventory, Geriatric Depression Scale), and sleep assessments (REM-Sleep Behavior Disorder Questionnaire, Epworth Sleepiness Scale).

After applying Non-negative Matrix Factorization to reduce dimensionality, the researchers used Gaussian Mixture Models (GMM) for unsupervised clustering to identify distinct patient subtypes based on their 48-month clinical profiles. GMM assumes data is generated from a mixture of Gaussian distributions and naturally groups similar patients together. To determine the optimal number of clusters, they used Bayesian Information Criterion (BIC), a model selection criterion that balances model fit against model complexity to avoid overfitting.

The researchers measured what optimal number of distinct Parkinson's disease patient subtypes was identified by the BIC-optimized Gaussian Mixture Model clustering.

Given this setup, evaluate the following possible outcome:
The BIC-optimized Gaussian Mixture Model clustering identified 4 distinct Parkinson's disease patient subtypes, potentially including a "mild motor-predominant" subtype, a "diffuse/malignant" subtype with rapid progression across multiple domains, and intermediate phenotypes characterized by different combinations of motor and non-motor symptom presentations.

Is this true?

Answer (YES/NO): NO